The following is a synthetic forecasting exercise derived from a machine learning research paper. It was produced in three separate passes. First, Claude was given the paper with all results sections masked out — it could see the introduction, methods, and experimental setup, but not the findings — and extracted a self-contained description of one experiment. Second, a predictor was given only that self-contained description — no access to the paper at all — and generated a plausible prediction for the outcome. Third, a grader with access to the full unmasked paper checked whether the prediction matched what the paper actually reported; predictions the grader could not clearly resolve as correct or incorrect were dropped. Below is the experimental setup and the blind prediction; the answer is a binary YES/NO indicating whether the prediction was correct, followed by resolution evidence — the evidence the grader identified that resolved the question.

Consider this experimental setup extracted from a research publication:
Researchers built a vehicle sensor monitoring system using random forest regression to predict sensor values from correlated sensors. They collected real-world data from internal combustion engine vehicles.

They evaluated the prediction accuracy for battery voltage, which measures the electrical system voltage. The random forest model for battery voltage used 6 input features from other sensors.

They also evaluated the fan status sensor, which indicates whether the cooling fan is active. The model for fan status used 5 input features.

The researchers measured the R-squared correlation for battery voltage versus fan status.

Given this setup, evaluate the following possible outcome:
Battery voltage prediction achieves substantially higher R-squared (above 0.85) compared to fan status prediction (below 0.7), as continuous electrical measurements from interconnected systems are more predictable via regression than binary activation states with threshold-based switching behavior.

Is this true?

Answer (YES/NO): NO